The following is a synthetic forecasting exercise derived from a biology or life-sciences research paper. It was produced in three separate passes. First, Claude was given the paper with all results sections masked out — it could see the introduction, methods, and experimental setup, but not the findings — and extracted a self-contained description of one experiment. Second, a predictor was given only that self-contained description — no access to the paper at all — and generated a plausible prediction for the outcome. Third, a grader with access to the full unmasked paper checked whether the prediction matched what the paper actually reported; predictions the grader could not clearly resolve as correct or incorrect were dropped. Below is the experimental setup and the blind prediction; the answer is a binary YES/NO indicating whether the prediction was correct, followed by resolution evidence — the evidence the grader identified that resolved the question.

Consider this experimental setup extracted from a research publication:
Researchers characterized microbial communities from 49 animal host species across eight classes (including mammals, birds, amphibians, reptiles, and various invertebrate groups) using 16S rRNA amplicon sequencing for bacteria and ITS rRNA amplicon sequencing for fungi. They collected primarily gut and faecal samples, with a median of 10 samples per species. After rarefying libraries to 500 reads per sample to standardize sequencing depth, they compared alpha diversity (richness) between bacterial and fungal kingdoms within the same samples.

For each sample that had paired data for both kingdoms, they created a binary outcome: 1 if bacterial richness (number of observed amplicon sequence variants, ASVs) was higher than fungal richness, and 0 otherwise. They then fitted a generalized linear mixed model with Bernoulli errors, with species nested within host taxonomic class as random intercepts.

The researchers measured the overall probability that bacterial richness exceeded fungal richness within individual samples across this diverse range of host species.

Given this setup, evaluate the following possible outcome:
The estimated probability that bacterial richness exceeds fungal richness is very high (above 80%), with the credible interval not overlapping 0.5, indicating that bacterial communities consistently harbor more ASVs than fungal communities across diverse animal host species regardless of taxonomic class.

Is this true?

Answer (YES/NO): NO